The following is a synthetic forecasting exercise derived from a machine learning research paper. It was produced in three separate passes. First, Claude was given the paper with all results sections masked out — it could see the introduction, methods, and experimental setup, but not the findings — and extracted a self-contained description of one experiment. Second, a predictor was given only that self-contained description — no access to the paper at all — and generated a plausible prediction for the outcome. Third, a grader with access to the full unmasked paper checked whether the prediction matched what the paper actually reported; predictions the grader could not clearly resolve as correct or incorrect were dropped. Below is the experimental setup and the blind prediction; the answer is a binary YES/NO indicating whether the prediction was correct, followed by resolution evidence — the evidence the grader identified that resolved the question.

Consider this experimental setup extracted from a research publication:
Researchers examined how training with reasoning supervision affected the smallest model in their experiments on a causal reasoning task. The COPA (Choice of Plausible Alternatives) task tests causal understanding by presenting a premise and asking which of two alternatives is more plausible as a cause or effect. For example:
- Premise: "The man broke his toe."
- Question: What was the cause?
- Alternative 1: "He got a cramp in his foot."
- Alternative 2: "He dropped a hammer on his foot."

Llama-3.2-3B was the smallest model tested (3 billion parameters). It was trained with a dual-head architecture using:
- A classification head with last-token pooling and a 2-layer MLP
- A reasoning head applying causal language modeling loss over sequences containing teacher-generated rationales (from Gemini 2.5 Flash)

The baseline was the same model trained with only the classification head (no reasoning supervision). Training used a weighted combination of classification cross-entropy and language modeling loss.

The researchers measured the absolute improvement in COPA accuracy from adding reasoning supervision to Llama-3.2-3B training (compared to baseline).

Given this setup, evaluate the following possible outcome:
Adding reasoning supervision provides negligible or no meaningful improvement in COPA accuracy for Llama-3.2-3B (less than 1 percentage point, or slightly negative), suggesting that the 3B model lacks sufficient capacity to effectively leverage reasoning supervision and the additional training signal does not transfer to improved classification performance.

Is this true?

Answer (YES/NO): NO